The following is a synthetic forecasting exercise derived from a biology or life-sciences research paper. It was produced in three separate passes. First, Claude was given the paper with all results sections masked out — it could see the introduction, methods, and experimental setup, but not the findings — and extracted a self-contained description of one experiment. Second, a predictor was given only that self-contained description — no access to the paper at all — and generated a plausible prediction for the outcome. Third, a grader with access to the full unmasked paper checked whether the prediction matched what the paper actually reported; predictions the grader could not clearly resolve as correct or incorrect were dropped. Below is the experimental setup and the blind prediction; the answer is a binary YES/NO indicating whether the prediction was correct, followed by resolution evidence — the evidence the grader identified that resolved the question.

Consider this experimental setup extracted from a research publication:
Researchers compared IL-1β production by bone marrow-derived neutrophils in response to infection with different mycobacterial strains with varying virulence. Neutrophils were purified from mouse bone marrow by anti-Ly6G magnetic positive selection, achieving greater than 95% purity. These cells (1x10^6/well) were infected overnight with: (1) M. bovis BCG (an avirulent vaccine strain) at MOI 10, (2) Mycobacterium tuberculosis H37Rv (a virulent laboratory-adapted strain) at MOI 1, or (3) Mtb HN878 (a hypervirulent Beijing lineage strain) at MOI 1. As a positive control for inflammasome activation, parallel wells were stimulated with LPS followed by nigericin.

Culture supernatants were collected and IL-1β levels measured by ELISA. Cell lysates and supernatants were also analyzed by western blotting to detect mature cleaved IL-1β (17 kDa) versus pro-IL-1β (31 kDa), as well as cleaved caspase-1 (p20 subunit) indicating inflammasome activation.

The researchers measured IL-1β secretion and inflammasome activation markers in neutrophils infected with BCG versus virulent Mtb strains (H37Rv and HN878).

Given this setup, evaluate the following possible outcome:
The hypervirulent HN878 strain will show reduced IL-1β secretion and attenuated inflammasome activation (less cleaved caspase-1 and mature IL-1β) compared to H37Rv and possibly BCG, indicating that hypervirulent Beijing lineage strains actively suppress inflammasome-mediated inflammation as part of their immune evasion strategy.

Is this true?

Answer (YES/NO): NO